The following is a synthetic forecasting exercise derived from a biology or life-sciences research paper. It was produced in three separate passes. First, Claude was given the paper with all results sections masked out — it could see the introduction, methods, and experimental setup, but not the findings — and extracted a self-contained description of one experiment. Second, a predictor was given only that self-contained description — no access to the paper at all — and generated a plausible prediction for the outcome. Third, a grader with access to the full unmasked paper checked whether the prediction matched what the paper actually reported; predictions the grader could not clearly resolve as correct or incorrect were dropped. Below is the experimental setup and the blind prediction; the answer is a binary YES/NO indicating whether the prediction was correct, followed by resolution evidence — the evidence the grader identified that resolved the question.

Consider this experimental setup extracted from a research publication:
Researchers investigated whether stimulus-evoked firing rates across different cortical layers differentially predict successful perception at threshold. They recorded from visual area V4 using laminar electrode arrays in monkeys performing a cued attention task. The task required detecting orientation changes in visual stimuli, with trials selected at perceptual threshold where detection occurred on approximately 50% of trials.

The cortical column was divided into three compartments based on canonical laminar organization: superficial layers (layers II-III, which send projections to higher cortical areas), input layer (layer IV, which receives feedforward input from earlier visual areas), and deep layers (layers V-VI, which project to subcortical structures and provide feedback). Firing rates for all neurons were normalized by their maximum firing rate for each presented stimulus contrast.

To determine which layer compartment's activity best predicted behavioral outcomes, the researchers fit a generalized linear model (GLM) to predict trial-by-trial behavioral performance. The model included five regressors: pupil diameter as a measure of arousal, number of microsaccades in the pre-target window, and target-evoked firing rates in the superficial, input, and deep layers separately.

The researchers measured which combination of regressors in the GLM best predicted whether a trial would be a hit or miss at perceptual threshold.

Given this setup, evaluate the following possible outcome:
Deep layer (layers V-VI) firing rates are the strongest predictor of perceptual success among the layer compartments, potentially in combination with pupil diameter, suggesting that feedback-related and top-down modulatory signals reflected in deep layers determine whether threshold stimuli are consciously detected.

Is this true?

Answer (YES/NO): NO